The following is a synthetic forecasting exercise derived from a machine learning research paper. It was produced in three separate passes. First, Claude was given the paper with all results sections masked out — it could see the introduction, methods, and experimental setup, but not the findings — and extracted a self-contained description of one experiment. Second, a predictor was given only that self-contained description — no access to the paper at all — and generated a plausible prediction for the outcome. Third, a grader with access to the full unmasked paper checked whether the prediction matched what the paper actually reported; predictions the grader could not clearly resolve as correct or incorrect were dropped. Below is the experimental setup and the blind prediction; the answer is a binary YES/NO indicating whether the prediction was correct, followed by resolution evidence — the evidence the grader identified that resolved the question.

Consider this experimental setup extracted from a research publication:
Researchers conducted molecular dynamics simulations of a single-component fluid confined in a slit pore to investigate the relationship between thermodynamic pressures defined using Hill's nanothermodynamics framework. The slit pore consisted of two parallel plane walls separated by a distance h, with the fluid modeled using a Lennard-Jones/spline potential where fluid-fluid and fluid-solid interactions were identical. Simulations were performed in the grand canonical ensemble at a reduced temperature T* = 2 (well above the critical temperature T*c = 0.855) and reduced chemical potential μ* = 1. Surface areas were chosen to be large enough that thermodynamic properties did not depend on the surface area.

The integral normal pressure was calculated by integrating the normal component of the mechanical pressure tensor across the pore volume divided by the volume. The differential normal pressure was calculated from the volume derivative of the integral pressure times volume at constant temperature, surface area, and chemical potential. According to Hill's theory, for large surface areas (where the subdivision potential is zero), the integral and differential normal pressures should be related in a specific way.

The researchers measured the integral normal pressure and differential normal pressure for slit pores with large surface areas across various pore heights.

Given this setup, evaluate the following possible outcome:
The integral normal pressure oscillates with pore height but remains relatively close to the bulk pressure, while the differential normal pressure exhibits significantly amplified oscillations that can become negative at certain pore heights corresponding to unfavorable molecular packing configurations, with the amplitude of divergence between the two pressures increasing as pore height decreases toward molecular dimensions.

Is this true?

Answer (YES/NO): NO